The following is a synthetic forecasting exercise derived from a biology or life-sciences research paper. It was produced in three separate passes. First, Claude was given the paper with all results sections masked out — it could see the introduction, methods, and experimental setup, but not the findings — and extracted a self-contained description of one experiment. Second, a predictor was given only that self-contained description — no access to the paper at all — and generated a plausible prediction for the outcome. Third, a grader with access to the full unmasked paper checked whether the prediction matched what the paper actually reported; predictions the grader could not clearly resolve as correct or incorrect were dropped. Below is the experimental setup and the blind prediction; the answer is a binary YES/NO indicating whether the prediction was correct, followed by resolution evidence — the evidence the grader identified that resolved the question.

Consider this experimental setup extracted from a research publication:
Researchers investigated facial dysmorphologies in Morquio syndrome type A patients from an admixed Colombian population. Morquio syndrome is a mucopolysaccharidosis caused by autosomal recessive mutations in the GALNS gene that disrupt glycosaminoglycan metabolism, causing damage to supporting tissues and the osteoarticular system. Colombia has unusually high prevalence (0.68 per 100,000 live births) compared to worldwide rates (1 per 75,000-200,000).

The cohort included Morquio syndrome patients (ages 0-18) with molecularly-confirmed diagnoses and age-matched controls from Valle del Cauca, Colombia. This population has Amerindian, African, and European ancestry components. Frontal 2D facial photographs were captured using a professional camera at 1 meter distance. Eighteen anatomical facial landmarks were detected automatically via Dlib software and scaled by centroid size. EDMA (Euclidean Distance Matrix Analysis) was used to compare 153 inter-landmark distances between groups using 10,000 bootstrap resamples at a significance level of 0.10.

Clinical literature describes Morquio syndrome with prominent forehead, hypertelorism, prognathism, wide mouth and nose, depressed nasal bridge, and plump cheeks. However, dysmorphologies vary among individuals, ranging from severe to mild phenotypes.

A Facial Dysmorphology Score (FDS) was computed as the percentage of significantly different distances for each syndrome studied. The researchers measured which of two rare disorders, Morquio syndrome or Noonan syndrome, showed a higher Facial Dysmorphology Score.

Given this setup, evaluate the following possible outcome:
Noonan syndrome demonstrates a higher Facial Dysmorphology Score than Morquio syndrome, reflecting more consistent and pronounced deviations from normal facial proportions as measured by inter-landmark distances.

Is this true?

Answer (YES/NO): NO